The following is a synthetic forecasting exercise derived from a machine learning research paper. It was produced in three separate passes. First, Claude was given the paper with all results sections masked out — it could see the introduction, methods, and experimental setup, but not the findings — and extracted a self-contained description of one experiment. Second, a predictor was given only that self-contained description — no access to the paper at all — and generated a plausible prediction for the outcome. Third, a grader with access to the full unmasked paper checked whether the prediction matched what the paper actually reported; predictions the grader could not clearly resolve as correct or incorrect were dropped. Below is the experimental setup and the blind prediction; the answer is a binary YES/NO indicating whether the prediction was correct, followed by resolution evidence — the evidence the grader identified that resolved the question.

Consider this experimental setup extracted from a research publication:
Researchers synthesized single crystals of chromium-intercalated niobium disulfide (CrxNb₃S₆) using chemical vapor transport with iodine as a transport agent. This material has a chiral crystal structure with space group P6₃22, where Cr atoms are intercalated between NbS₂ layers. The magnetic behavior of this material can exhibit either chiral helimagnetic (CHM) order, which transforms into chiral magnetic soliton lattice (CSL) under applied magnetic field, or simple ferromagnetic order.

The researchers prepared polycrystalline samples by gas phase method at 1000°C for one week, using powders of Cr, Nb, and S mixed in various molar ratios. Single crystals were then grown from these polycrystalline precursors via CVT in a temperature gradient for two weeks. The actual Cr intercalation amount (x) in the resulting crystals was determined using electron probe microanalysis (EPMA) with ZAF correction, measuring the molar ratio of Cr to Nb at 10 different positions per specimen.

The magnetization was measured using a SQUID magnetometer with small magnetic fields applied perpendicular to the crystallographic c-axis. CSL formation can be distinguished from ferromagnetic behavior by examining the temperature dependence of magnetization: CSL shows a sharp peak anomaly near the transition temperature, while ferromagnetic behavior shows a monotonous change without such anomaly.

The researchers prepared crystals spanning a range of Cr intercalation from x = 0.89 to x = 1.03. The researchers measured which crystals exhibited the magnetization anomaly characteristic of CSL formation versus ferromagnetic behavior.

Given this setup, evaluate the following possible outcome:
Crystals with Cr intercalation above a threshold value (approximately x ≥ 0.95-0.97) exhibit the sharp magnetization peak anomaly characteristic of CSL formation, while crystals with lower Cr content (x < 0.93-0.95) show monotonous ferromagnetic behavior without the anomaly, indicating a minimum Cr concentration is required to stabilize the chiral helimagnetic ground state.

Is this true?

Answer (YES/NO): NO